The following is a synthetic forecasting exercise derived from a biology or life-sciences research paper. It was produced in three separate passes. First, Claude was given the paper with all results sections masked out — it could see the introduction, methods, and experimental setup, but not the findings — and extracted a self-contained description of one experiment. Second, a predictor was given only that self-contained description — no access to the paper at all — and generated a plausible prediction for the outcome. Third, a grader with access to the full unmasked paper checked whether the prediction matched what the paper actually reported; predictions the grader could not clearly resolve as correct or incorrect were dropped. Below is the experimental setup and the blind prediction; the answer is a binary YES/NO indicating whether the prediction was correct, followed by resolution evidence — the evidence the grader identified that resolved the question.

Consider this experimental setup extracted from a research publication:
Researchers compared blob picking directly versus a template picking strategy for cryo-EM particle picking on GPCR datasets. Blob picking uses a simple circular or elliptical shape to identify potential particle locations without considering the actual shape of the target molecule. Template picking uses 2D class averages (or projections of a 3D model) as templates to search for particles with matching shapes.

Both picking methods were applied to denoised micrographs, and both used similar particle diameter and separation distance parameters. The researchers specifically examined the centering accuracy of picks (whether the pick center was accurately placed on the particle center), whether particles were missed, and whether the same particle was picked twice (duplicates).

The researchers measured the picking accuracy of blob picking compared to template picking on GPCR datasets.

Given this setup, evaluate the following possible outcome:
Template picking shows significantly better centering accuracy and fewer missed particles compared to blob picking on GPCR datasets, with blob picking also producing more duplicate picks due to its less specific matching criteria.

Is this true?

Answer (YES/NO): YES